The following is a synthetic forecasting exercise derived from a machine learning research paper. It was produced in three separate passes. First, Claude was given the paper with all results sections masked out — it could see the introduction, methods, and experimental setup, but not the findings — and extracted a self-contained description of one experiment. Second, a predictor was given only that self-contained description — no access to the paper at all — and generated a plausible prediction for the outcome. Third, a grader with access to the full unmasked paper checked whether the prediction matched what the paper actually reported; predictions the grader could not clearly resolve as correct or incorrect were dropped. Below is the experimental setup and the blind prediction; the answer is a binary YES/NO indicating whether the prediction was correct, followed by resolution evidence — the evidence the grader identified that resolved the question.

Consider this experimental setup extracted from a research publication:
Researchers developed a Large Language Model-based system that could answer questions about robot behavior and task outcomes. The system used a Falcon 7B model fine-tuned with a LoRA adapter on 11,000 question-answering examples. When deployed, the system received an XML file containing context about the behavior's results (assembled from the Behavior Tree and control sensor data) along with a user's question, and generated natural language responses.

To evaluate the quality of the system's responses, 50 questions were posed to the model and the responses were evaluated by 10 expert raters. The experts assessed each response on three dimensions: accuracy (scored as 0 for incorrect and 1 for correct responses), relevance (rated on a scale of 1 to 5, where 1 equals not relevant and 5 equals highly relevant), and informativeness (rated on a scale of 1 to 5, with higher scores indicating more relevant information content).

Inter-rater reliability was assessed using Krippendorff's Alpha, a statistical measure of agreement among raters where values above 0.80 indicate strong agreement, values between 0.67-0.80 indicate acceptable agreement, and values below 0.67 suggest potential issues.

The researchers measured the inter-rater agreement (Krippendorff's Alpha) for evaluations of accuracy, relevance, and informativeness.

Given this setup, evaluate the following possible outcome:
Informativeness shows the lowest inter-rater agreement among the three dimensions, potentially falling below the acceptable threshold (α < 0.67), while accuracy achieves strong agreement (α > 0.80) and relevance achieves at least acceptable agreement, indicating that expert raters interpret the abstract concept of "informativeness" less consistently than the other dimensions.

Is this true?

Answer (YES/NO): NO